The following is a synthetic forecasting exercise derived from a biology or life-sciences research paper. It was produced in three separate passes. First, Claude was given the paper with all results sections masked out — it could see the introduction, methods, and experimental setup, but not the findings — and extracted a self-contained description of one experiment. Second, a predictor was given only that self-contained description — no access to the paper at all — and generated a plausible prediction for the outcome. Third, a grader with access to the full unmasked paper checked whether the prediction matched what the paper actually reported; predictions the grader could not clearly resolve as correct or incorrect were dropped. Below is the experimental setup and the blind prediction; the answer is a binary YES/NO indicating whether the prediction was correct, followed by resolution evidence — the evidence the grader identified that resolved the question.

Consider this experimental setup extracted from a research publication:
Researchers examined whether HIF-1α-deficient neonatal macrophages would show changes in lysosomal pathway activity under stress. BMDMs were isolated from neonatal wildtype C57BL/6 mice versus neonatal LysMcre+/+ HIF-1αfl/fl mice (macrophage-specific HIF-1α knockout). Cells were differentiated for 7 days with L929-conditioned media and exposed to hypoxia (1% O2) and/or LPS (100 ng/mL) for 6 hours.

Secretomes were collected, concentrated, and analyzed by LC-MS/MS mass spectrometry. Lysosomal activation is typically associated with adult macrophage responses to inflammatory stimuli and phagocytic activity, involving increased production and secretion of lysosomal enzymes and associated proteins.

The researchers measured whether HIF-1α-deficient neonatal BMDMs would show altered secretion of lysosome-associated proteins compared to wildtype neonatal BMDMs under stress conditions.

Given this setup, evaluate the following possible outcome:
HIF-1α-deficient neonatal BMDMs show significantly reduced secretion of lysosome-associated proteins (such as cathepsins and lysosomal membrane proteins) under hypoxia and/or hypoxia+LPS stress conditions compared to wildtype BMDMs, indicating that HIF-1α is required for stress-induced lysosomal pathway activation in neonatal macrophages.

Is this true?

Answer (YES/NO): NO